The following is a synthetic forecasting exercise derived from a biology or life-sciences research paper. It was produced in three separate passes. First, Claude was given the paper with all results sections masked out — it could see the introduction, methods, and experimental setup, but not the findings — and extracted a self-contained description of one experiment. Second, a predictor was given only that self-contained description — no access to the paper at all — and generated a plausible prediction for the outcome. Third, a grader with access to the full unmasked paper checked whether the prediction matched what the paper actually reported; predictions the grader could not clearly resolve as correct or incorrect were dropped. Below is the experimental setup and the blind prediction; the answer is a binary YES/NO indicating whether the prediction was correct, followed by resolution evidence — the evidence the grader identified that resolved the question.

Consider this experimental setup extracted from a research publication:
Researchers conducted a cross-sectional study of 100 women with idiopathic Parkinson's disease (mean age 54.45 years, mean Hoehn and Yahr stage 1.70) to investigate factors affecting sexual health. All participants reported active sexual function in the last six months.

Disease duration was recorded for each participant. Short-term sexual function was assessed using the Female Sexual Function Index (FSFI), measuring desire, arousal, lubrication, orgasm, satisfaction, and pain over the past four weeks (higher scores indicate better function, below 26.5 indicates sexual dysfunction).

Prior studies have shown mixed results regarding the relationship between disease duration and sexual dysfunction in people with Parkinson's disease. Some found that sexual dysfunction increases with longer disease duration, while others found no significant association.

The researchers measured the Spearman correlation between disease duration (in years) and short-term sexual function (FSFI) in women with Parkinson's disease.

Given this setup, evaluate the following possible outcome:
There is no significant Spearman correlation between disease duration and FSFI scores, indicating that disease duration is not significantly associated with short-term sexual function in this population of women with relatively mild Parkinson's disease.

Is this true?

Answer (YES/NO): YES